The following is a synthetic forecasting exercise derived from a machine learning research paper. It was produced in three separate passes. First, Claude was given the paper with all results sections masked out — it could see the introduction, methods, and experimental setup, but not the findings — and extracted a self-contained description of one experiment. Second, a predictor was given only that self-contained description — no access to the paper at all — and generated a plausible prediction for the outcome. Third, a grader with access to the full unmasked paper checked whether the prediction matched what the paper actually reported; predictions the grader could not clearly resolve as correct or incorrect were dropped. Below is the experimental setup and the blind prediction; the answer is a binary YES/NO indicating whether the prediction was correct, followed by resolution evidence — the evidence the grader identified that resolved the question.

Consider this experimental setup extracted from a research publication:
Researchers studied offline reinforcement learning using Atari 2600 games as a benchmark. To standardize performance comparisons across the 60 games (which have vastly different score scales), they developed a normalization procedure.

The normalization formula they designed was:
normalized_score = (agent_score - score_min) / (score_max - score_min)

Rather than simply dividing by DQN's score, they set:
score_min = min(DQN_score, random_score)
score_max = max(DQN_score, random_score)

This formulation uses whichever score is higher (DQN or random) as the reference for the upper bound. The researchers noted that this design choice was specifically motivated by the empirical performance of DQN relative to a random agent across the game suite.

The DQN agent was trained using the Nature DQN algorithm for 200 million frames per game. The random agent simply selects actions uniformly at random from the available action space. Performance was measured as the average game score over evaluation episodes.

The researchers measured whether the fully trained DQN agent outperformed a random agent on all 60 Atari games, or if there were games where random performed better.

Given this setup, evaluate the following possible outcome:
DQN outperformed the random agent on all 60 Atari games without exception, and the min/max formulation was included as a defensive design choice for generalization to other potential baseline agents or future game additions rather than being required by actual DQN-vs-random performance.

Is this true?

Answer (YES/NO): NO